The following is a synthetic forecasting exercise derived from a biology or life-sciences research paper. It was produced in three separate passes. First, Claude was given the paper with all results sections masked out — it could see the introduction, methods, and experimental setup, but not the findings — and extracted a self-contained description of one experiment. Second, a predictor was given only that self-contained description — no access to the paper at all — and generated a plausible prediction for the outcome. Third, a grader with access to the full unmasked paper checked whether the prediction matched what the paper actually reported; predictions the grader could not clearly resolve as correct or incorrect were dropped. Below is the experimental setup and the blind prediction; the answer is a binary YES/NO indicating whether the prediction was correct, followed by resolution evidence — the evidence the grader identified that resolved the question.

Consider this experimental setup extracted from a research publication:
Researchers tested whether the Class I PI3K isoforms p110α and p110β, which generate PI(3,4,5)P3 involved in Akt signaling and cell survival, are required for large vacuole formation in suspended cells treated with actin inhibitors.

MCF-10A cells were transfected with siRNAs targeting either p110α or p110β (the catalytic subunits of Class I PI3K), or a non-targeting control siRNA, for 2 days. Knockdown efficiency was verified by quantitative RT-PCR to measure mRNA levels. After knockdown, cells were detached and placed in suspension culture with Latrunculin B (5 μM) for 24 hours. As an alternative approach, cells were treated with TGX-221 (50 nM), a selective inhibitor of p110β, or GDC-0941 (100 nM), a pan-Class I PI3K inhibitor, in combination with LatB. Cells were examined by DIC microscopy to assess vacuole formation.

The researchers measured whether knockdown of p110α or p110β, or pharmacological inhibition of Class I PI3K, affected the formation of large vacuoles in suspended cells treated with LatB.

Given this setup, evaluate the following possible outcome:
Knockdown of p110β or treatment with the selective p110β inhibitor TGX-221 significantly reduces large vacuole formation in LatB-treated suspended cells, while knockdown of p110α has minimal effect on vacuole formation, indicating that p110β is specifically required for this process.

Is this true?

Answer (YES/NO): NO